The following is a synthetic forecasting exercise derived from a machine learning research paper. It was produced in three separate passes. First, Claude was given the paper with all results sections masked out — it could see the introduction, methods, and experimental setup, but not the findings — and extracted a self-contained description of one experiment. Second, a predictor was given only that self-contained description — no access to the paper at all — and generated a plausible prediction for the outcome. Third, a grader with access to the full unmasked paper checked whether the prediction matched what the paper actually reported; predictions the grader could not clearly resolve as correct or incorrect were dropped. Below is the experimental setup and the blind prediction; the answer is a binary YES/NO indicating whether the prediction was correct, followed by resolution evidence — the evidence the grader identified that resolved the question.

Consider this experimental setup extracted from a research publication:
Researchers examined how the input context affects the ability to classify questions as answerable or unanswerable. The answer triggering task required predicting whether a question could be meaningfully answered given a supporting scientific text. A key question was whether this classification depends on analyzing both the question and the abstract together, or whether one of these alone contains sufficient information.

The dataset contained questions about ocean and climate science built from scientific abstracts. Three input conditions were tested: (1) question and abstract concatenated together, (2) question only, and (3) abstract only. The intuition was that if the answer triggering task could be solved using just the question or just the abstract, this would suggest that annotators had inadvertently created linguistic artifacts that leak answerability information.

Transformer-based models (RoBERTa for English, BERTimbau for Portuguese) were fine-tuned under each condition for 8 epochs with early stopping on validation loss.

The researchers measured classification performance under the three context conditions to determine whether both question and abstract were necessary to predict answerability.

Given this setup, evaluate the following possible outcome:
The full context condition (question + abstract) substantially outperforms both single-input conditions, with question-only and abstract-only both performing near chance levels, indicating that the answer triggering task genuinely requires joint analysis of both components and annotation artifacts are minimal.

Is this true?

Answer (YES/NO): NO